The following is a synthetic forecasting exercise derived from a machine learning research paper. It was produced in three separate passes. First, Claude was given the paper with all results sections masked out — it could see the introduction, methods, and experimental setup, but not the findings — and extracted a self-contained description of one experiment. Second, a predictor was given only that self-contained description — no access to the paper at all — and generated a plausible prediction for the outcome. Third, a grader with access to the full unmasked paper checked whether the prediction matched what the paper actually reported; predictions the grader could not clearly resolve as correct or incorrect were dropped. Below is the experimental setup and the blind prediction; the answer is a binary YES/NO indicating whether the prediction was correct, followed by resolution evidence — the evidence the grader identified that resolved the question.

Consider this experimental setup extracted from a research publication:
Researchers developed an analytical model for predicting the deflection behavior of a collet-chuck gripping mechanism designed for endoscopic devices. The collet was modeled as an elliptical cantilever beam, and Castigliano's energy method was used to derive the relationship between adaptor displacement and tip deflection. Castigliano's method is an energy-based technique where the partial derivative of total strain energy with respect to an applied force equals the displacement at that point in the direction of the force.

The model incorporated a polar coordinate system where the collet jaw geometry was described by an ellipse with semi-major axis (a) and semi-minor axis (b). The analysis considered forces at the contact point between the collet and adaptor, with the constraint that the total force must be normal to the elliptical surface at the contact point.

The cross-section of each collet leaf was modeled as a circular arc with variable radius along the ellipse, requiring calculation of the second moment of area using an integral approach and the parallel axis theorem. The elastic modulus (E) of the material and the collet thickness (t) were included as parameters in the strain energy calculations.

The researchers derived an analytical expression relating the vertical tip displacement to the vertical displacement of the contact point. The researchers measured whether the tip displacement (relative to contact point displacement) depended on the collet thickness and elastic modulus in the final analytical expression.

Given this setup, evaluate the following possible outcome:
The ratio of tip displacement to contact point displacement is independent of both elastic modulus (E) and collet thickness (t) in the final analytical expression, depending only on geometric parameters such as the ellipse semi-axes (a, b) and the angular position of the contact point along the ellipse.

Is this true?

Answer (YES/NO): YES